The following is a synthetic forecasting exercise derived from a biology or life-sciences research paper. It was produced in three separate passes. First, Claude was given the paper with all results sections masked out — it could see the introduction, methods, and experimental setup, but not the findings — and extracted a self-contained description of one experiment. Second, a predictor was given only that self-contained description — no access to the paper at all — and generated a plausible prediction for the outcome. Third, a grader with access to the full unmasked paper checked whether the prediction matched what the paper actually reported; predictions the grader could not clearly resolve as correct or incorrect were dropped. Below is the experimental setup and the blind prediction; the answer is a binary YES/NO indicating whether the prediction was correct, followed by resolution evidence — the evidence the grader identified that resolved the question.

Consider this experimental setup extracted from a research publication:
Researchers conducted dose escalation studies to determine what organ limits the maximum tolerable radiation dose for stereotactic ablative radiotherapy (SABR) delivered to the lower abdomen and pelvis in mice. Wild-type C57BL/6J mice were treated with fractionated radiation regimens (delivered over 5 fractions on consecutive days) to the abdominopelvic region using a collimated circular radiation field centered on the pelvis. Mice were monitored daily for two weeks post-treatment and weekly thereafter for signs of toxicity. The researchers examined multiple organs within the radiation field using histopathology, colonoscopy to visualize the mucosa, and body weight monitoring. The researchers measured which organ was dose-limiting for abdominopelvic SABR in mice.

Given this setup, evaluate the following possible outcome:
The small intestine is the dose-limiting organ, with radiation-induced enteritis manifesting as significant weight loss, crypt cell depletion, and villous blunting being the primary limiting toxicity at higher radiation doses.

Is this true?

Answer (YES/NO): NO